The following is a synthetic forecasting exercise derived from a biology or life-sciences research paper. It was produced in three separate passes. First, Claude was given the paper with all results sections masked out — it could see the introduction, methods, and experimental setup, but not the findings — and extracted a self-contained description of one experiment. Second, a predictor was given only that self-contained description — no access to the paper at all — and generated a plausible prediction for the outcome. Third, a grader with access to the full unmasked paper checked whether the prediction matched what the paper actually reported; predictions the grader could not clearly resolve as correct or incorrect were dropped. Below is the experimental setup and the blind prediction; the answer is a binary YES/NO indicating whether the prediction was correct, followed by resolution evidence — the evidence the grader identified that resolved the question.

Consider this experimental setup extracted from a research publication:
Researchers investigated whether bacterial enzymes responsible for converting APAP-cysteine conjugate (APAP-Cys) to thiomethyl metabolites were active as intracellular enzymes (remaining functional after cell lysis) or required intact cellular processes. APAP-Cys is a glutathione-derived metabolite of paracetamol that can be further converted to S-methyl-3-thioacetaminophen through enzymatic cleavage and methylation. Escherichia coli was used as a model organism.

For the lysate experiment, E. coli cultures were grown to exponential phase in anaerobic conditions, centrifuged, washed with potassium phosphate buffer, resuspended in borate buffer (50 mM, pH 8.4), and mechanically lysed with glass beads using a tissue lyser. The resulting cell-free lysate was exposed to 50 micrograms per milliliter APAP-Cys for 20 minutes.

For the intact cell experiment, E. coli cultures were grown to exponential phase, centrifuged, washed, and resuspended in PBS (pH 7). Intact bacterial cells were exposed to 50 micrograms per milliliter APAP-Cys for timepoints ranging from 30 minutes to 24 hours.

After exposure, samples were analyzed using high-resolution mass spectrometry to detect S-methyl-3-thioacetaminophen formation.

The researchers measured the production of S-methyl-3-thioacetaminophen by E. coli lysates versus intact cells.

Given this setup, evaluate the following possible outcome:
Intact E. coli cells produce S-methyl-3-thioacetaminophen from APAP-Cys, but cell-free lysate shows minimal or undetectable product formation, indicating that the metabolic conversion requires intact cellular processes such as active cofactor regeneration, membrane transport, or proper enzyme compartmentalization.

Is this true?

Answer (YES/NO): NO